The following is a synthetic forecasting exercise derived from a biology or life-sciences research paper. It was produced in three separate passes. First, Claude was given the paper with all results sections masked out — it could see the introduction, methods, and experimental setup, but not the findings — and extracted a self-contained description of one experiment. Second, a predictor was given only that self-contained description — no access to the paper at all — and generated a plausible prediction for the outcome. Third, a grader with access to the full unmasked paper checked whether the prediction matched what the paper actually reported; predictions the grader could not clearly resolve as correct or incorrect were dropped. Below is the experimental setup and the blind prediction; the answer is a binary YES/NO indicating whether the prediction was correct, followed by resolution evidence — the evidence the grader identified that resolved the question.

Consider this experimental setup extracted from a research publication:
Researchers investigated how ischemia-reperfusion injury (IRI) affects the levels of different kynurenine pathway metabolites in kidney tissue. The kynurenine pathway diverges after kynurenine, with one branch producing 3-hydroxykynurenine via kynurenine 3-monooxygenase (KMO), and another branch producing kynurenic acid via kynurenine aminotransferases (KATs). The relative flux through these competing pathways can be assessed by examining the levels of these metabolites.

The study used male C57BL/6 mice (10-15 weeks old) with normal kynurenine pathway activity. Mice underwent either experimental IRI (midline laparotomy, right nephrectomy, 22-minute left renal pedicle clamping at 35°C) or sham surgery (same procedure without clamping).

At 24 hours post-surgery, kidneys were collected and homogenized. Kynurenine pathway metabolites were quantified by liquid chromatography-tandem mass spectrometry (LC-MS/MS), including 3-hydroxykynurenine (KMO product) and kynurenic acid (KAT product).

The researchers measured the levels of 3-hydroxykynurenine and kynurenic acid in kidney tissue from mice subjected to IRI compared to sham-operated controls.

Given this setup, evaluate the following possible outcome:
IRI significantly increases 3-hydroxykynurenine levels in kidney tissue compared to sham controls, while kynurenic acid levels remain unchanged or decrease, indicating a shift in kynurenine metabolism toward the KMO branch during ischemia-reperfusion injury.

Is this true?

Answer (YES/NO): NO